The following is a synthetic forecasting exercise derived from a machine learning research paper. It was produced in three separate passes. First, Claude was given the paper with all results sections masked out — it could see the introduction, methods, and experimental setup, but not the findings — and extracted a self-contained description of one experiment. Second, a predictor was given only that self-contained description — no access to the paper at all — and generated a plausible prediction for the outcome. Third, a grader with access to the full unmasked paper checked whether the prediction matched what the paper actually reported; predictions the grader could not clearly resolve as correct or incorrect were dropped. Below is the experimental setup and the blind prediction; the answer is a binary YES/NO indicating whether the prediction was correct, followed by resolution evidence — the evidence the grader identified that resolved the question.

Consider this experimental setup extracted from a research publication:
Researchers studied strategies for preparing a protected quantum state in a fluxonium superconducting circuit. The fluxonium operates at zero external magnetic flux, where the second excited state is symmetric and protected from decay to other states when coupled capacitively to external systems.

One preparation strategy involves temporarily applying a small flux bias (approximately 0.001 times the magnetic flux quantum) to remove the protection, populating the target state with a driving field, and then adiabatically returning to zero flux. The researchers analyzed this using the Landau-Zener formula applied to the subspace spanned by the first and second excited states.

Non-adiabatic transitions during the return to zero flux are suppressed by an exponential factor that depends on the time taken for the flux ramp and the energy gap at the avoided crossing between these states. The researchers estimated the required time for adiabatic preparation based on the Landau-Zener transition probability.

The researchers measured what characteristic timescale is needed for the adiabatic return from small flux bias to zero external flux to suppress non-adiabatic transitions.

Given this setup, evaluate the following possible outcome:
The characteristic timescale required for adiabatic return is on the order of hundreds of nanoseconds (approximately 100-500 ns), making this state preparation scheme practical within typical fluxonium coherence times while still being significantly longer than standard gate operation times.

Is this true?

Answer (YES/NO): YES